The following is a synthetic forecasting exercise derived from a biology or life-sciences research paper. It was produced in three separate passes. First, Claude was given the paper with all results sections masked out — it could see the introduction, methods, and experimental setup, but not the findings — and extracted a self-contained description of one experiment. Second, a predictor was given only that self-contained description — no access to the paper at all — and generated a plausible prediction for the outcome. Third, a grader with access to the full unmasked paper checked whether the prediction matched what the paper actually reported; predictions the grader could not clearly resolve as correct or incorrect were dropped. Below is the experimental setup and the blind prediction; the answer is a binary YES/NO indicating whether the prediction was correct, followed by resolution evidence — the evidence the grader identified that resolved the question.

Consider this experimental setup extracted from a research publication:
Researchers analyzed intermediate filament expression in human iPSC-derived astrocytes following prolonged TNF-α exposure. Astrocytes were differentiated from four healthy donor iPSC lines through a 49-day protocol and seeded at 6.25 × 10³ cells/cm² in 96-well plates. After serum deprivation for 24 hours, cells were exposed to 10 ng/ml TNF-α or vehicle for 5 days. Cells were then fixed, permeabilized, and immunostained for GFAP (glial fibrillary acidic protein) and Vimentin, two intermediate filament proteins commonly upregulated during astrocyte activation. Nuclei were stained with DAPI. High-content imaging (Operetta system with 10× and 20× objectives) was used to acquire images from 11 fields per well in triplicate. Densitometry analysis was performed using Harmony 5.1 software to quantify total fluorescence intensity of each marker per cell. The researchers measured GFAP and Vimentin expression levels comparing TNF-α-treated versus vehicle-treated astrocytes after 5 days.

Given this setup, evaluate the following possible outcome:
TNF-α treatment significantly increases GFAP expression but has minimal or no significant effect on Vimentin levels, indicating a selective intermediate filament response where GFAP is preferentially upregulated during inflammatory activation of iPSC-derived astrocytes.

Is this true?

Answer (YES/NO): NO